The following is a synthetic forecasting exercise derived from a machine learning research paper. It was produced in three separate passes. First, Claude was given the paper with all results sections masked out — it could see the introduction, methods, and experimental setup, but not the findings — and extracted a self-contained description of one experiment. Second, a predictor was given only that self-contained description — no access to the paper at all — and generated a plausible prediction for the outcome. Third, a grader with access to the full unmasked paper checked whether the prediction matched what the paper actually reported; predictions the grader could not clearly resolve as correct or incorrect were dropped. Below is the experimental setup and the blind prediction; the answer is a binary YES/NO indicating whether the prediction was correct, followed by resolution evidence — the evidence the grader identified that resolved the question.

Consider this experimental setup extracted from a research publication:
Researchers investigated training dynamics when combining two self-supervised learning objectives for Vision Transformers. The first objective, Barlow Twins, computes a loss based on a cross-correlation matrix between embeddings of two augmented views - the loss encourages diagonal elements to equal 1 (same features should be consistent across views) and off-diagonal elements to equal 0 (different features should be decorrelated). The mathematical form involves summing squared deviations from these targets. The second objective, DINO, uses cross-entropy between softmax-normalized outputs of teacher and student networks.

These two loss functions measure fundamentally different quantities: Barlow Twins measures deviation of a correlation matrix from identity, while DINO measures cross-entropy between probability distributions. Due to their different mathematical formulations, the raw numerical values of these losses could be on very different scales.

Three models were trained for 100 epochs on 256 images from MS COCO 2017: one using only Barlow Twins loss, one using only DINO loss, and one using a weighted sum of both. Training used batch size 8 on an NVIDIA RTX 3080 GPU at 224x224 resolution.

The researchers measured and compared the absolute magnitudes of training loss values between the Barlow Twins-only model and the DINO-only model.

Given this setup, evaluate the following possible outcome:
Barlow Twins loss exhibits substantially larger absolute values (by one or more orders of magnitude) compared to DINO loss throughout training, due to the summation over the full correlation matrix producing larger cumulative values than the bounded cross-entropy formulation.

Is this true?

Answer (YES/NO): YES